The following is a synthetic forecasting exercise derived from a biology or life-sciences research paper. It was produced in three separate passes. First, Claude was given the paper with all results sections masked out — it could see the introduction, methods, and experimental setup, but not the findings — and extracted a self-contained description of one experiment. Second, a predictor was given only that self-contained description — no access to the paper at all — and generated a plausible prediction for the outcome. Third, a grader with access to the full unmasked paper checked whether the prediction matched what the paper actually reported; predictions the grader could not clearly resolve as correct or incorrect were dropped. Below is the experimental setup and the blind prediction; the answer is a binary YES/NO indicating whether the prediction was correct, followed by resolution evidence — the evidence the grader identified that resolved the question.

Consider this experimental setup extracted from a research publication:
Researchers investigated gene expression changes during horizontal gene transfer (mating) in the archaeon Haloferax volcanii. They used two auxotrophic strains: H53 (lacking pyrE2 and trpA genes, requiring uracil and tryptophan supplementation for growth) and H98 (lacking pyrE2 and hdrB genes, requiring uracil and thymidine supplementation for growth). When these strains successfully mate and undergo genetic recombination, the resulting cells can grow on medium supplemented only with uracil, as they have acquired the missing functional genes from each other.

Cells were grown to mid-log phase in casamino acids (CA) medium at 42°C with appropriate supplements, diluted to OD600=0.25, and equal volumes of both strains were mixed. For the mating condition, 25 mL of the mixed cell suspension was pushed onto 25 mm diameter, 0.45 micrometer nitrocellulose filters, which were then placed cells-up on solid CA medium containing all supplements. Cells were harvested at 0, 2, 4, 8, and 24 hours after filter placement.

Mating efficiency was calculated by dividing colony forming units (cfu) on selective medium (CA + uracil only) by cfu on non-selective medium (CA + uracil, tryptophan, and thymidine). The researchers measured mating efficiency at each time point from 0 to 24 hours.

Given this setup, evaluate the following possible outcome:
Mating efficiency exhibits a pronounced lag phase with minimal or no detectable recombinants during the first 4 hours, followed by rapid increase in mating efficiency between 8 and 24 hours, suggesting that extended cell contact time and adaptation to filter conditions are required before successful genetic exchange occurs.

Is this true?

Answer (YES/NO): NO